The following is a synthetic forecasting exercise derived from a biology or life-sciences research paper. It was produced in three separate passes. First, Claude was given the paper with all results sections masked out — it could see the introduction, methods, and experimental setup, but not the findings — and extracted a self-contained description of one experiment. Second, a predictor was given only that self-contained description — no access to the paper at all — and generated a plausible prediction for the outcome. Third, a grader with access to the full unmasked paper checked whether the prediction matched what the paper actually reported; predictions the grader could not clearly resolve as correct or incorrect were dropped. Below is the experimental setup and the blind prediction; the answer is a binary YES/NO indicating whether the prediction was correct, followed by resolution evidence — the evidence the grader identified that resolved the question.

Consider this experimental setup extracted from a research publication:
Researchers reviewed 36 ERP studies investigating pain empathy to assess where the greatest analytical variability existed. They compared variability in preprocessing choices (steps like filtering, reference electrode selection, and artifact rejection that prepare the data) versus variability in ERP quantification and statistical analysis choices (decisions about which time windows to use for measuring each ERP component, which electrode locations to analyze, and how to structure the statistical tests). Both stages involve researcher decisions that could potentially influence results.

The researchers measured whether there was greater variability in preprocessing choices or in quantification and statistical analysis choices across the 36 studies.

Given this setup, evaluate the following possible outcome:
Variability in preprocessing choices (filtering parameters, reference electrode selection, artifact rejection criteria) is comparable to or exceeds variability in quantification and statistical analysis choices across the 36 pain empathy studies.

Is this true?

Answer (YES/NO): NO